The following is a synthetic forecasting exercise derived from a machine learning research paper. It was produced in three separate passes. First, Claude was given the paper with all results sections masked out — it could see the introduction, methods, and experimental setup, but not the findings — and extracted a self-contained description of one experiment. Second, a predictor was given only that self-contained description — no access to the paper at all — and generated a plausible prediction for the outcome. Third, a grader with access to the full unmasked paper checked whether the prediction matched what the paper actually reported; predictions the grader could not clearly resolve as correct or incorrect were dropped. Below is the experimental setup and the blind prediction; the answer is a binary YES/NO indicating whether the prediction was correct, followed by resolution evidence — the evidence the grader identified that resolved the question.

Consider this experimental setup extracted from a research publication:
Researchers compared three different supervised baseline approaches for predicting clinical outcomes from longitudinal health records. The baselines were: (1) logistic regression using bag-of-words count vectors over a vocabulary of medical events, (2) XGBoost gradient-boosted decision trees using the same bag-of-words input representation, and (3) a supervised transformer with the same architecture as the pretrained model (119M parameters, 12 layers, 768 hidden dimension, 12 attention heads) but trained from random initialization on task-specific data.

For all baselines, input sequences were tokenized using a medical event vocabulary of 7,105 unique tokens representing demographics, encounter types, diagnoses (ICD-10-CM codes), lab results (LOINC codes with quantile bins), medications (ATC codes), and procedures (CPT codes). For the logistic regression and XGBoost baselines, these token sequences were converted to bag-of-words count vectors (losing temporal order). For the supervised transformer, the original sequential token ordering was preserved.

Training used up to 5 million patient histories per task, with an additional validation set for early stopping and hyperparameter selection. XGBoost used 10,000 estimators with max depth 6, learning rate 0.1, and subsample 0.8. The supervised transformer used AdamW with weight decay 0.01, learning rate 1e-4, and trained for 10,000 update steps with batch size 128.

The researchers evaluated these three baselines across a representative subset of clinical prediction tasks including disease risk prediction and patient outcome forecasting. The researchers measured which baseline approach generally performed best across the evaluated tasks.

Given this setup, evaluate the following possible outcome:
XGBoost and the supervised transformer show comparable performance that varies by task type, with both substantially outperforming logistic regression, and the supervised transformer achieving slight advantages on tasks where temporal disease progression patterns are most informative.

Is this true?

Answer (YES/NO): NO